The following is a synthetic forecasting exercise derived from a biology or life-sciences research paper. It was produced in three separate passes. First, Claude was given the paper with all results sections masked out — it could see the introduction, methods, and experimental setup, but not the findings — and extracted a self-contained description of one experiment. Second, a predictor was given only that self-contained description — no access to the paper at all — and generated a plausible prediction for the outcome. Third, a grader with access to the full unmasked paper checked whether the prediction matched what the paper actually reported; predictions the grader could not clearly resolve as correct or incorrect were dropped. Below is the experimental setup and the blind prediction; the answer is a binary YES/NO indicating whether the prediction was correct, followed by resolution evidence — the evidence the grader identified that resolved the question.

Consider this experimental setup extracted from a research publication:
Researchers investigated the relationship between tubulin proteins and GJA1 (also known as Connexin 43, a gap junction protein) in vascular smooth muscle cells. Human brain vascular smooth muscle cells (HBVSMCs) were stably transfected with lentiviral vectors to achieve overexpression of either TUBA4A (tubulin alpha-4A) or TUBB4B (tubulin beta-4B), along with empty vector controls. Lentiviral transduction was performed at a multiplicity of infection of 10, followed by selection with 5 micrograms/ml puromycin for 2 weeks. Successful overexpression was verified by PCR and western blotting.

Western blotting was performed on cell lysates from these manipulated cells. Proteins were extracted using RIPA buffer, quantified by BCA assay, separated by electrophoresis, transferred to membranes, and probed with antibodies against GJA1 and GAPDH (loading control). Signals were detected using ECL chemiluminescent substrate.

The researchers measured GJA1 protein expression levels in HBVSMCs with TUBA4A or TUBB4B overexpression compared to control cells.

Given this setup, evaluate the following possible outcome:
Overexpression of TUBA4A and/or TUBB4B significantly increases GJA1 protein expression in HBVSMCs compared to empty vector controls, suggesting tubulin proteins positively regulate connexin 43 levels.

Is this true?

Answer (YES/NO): YES